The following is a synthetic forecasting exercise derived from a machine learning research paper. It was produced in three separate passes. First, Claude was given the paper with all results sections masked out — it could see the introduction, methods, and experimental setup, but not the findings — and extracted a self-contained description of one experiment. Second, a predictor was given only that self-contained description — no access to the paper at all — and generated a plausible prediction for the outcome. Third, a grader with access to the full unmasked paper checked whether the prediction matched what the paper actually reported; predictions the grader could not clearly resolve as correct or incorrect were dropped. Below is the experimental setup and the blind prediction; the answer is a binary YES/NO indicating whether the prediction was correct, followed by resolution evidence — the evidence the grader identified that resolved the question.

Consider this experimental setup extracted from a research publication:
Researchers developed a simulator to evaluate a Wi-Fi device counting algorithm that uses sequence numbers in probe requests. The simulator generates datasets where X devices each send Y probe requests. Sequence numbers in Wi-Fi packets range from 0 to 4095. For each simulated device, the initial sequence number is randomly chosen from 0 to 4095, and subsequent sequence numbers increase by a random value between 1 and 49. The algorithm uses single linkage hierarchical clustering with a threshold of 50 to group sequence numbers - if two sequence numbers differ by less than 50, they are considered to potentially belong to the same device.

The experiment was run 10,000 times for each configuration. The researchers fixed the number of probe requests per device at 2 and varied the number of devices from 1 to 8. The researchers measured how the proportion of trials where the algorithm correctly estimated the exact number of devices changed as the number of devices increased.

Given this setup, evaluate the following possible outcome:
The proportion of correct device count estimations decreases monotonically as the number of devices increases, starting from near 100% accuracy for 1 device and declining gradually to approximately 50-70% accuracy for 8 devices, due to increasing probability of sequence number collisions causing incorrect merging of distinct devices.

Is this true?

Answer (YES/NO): NO